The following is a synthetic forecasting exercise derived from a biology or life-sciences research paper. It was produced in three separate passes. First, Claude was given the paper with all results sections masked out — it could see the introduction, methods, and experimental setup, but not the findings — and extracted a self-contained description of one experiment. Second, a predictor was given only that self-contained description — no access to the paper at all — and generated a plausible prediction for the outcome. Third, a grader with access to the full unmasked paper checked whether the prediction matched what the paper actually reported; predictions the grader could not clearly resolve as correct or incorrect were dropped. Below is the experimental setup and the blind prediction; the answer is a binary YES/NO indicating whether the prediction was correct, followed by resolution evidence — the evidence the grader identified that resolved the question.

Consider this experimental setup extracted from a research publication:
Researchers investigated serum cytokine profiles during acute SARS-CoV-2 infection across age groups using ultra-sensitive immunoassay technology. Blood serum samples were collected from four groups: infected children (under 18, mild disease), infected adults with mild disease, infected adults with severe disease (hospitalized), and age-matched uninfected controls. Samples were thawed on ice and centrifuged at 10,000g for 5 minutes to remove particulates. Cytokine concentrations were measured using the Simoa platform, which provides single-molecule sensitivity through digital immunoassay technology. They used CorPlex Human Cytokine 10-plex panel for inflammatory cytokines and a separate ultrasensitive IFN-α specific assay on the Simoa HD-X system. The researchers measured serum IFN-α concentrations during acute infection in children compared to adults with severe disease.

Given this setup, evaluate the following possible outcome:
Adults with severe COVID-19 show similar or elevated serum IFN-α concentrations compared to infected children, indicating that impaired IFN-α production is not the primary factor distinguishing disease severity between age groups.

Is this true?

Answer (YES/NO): YES